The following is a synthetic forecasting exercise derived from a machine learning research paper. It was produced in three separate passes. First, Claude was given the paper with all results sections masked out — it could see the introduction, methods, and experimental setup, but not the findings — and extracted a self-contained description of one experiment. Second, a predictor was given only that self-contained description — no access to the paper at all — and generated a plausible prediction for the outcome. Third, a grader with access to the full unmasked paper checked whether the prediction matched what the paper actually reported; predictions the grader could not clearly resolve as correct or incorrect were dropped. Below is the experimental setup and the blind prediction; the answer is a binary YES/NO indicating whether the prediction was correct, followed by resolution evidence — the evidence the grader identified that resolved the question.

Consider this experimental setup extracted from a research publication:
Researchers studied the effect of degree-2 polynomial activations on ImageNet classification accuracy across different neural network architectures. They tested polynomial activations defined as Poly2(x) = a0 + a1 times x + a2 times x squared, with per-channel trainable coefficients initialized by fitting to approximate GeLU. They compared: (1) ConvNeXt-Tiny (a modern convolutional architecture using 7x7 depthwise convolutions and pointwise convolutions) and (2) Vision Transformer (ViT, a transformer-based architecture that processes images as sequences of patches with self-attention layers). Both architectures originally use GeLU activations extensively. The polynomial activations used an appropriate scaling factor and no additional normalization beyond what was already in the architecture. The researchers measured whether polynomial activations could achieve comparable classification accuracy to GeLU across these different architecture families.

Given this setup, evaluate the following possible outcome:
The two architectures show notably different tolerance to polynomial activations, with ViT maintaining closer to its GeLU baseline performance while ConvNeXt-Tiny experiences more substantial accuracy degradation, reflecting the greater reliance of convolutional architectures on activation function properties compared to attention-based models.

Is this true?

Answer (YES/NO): NO